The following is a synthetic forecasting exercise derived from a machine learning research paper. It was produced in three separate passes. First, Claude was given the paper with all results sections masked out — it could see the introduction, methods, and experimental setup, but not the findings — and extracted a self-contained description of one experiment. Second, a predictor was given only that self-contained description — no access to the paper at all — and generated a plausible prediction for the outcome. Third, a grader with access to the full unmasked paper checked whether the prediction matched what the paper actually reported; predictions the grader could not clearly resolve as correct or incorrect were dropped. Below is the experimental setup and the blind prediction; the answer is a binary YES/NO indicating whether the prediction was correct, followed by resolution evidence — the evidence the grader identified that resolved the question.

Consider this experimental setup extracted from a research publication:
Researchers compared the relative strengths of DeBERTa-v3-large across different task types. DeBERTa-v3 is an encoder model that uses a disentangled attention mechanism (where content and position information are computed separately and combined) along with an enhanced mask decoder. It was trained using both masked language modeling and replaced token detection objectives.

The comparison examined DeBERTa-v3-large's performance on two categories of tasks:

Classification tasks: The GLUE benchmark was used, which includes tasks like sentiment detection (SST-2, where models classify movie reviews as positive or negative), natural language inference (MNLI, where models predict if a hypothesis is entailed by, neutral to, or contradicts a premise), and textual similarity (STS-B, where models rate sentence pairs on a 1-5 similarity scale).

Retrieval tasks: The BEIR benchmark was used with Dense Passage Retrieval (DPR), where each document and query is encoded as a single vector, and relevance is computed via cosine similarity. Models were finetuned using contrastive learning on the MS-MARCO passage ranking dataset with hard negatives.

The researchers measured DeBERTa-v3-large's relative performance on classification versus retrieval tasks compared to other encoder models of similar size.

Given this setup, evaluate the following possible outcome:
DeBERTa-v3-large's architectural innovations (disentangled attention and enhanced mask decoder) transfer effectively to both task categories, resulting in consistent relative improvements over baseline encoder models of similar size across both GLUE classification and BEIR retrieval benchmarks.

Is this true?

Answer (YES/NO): NO